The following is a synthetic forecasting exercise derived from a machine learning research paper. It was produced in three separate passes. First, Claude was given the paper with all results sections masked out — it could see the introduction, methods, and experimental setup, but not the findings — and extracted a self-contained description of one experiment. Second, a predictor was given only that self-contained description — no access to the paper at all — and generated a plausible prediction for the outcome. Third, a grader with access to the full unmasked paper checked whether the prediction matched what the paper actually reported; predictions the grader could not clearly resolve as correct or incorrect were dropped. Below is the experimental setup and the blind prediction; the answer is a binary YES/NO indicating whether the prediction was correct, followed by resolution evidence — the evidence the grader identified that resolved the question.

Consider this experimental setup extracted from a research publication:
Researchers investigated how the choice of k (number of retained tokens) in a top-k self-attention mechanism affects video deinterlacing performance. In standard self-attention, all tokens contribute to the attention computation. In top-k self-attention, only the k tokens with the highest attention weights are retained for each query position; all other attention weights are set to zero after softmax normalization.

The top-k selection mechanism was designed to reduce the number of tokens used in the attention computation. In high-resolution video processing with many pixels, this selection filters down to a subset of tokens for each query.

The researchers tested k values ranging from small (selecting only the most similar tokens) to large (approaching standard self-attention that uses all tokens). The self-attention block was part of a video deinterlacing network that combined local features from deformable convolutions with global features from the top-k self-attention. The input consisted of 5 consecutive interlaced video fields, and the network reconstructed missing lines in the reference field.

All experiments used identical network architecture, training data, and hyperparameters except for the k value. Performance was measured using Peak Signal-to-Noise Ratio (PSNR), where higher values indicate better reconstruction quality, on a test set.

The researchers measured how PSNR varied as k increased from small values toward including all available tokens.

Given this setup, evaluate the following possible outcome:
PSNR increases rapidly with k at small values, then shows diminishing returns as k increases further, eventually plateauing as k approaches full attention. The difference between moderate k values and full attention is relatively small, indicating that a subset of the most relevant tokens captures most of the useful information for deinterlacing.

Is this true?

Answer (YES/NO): NO